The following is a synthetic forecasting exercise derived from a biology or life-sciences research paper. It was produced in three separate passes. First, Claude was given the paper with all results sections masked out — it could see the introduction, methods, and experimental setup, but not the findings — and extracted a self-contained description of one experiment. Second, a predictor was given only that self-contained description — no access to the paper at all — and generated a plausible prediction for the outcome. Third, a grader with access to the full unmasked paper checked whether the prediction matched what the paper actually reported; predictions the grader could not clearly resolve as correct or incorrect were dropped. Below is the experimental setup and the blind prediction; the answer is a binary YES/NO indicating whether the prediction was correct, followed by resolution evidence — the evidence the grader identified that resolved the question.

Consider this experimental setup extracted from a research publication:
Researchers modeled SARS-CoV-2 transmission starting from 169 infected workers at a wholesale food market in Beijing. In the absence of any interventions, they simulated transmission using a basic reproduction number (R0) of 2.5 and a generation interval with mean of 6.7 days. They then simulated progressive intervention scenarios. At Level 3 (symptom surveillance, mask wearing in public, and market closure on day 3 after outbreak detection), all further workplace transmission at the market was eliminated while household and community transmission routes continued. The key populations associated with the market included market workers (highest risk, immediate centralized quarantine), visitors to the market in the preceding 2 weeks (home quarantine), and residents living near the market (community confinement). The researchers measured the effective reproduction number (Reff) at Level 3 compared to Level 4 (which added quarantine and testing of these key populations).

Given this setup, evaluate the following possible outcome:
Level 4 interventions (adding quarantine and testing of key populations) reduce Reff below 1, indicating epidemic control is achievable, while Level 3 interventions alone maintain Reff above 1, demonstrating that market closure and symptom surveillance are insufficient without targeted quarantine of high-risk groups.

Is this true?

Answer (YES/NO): NO